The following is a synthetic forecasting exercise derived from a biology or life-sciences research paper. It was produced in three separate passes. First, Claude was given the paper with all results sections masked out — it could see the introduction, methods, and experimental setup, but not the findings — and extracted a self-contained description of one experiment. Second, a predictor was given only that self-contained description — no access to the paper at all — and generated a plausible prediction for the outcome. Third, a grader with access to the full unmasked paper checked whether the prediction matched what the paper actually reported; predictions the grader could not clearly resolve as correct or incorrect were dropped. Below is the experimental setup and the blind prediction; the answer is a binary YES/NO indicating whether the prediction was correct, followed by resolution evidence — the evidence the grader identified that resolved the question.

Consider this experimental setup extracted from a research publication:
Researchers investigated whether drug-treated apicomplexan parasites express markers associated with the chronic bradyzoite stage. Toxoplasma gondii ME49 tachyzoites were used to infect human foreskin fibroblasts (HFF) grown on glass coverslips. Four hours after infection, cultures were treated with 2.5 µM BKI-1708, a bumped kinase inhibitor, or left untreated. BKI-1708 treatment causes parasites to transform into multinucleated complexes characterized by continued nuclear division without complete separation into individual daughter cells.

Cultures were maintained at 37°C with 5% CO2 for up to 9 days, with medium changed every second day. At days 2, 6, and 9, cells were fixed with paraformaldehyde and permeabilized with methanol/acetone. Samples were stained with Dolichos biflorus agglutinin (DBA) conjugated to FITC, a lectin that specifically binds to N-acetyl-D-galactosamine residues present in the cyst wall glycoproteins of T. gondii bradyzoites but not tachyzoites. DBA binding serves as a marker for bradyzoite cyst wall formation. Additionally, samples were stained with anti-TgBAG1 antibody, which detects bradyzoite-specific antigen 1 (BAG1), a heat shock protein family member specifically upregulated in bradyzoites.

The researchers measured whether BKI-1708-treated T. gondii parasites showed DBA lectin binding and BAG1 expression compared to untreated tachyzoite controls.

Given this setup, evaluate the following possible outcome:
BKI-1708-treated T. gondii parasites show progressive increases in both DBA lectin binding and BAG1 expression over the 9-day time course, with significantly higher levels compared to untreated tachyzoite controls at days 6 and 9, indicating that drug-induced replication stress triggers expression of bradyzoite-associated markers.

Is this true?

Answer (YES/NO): YES